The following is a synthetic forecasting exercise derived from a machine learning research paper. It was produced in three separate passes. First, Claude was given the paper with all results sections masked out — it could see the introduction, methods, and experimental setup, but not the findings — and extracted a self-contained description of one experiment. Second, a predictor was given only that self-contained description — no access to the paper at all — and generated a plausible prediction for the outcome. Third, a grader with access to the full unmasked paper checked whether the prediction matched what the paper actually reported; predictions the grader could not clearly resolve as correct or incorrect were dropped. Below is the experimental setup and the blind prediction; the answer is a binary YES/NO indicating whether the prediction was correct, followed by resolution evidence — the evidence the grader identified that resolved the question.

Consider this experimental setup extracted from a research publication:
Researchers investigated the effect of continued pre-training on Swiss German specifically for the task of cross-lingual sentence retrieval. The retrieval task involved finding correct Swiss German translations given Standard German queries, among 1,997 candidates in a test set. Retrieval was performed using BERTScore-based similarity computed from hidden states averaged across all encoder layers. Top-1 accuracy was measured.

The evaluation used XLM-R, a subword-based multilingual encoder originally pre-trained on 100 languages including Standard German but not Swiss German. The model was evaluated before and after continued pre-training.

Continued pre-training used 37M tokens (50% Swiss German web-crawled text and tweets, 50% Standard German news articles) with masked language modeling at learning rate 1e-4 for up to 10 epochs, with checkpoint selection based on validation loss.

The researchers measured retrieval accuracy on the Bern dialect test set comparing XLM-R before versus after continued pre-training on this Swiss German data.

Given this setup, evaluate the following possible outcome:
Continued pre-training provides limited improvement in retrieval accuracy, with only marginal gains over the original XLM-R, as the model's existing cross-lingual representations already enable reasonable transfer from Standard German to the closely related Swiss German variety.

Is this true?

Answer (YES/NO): NO